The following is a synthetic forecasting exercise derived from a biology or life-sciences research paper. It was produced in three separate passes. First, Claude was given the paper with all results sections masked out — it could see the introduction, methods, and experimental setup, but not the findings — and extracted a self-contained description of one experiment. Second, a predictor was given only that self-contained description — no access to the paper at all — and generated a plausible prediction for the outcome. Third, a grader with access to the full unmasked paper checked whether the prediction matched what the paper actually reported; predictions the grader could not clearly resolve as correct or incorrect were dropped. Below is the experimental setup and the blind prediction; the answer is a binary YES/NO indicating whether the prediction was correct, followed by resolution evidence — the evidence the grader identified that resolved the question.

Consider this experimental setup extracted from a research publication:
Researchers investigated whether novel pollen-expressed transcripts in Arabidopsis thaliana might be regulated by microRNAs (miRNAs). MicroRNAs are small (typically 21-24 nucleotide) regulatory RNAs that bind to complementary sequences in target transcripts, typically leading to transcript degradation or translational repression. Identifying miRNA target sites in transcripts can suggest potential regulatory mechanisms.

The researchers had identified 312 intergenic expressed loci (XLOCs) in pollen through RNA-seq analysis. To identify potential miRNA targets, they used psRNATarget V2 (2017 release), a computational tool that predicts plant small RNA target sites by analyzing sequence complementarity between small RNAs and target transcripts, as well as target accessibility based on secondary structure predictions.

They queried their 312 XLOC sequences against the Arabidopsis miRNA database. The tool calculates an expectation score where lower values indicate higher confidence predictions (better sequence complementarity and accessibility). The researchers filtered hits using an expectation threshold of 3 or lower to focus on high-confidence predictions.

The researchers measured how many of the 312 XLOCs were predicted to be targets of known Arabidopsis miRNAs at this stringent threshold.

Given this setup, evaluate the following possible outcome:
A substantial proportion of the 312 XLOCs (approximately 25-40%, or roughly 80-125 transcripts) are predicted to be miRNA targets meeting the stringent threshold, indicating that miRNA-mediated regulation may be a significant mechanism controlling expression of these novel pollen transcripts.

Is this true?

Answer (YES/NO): NO